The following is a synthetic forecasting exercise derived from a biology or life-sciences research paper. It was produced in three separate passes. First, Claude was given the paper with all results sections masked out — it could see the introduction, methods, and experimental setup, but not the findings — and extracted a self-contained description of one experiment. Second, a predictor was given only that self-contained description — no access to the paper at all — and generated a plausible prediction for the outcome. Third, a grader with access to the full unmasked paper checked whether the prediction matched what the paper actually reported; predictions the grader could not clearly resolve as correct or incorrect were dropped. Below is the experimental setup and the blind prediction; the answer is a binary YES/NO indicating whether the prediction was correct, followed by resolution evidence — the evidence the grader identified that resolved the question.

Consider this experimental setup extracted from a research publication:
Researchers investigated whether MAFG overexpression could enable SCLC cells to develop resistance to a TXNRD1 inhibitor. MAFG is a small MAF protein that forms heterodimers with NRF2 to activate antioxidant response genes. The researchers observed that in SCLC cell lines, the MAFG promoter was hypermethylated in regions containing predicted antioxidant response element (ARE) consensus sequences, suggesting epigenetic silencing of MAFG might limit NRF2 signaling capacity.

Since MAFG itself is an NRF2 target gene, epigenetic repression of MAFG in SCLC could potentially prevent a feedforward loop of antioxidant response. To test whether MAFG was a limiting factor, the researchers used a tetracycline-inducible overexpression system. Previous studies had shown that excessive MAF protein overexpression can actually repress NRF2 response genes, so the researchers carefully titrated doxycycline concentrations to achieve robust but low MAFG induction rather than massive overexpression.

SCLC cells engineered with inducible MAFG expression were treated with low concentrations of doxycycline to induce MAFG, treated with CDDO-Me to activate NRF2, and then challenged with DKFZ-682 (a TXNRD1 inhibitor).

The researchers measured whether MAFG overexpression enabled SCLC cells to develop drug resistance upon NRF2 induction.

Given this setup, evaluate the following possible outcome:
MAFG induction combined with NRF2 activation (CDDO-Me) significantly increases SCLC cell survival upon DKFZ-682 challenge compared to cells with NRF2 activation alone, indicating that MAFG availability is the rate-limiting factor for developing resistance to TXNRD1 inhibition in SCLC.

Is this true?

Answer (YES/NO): NO